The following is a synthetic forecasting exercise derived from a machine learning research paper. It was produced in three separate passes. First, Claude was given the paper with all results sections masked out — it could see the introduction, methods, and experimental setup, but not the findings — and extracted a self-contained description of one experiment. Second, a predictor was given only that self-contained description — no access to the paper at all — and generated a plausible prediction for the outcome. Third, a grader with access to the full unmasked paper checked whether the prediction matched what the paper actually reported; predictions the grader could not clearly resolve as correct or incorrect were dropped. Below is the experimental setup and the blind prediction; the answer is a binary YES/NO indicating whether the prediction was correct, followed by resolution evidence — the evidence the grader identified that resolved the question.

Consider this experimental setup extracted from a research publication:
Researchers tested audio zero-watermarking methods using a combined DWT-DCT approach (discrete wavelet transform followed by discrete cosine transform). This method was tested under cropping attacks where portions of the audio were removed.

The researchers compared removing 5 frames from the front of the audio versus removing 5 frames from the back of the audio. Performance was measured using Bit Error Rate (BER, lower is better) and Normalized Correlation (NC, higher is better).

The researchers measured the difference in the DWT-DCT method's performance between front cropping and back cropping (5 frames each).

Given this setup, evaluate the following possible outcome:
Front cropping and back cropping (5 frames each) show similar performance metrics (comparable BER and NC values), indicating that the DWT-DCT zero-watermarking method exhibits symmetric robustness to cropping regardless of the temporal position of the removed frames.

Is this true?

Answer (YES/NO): NO